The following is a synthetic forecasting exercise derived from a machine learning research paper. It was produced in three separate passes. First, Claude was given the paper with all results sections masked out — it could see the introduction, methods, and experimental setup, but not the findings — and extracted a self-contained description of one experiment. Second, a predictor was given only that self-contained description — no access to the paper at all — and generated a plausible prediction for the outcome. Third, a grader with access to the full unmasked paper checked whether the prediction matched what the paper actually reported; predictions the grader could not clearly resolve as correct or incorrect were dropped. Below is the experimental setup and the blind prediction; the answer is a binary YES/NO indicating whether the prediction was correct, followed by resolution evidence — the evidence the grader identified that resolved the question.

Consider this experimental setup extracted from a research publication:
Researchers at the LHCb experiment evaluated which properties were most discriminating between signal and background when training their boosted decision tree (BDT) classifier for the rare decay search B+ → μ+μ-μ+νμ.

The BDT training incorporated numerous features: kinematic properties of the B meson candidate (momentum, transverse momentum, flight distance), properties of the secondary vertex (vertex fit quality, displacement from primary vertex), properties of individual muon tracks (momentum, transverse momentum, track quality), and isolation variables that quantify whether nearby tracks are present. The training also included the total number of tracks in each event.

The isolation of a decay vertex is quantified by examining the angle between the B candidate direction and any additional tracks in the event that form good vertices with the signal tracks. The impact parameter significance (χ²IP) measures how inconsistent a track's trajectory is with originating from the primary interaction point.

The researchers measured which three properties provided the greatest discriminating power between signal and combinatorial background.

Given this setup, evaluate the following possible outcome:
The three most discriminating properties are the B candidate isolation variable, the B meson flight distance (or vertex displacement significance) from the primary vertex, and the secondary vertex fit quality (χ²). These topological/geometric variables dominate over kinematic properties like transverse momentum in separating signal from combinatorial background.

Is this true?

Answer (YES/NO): NO